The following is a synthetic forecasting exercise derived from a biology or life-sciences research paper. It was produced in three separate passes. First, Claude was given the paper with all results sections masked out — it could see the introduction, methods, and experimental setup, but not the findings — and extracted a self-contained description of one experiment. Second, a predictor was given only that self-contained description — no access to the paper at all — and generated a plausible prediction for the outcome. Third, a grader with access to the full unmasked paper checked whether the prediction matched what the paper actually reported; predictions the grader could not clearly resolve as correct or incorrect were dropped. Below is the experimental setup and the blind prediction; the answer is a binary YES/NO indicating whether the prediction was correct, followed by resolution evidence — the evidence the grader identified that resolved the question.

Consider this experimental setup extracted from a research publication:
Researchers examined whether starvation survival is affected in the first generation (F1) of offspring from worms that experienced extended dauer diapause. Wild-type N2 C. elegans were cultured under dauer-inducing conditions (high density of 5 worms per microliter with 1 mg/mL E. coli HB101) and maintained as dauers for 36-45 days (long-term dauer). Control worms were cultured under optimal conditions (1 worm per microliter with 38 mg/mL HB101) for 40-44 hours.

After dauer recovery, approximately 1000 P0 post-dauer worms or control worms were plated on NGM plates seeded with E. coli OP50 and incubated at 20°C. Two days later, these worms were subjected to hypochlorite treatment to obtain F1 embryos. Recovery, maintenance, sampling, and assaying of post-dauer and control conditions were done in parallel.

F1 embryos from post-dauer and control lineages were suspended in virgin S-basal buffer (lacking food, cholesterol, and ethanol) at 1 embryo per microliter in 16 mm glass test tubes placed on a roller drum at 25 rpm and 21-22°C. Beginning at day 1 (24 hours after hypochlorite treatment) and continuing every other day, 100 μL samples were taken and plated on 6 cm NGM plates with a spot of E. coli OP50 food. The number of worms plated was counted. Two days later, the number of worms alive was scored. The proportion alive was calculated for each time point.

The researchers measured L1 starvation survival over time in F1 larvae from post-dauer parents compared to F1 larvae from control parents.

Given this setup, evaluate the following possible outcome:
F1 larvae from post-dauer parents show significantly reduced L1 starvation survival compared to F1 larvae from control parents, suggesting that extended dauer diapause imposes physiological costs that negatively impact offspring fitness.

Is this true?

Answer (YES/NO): NO